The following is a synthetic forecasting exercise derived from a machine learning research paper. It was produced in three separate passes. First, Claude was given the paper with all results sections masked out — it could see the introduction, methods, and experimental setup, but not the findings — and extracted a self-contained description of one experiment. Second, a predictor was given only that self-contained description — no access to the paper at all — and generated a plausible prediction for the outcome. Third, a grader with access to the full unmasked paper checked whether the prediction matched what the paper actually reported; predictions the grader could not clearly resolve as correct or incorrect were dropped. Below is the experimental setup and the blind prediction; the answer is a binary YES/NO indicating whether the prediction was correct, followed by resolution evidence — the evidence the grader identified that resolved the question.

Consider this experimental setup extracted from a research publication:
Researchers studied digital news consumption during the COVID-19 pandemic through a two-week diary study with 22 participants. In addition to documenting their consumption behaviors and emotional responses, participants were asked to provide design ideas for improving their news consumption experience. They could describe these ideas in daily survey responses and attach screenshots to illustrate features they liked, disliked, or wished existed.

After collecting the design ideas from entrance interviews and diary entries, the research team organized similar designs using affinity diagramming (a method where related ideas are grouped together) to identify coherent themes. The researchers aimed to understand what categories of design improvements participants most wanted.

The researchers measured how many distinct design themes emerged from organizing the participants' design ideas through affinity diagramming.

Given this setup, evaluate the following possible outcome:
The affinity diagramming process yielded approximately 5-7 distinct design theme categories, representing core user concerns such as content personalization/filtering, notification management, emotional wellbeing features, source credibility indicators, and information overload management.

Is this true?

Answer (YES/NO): YES